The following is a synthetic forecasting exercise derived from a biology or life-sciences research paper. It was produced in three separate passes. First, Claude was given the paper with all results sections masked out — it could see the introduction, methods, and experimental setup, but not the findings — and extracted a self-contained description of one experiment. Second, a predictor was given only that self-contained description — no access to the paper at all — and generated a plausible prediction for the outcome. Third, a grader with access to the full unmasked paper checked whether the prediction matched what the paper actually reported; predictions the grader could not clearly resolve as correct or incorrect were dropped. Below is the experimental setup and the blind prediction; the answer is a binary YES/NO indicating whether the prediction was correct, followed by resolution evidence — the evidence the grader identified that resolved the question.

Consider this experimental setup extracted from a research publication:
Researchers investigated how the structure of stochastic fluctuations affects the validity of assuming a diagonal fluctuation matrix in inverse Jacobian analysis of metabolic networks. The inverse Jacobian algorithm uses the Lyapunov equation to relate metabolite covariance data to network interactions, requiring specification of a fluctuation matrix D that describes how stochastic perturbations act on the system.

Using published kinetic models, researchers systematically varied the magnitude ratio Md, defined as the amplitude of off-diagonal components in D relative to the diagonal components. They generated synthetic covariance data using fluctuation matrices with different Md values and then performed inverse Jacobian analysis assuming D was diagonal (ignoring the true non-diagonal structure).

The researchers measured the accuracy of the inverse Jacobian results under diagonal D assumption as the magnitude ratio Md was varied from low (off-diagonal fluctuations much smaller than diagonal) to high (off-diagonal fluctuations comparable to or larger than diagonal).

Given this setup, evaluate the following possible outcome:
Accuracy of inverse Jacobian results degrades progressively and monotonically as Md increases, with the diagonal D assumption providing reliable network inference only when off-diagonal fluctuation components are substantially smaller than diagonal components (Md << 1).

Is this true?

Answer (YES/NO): NO